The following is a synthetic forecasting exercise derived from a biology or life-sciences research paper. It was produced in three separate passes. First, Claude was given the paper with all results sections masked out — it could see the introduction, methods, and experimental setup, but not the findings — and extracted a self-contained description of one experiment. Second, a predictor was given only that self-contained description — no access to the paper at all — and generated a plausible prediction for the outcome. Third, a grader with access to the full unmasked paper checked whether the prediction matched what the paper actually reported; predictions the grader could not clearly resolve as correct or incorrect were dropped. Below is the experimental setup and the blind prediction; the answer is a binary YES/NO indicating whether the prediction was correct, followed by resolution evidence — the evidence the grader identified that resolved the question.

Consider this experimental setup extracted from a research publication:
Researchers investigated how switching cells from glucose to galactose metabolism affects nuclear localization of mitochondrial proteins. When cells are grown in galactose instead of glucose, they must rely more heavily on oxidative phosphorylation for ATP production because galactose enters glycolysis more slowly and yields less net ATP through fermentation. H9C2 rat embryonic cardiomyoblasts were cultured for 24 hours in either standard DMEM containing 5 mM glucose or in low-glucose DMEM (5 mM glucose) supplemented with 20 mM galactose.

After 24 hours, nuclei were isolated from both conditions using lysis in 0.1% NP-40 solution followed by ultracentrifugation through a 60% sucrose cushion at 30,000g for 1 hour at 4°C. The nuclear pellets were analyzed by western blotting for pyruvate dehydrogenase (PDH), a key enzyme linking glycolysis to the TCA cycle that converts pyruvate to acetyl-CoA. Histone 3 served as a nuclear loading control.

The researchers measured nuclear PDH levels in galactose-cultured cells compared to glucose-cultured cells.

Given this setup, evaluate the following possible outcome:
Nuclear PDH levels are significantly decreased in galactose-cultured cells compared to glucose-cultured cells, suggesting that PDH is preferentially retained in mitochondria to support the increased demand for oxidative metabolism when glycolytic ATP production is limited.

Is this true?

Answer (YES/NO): NO